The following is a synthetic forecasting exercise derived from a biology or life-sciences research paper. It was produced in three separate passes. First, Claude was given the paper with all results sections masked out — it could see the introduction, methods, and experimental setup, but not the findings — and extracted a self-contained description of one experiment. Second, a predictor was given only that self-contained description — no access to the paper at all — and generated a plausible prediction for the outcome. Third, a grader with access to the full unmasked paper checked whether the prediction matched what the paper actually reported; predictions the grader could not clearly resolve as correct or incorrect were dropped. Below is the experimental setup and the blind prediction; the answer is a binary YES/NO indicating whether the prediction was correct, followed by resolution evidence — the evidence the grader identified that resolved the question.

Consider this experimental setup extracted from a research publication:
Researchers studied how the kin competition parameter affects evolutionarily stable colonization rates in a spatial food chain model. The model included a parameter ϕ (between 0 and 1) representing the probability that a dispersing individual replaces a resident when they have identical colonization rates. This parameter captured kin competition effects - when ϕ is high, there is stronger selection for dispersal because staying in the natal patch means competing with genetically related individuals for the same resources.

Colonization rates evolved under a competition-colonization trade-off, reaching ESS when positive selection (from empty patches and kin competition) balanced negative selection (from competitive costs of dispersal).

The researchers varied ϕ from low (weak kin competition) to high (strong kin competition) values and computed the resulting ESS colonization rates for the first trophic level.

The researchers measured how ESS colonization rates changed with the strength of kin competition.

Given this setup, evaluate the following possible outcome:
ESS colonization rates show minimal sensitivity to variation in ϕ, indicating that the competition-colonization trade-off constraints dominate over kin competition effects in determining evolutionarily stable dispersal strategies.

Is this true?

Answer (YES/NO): YES